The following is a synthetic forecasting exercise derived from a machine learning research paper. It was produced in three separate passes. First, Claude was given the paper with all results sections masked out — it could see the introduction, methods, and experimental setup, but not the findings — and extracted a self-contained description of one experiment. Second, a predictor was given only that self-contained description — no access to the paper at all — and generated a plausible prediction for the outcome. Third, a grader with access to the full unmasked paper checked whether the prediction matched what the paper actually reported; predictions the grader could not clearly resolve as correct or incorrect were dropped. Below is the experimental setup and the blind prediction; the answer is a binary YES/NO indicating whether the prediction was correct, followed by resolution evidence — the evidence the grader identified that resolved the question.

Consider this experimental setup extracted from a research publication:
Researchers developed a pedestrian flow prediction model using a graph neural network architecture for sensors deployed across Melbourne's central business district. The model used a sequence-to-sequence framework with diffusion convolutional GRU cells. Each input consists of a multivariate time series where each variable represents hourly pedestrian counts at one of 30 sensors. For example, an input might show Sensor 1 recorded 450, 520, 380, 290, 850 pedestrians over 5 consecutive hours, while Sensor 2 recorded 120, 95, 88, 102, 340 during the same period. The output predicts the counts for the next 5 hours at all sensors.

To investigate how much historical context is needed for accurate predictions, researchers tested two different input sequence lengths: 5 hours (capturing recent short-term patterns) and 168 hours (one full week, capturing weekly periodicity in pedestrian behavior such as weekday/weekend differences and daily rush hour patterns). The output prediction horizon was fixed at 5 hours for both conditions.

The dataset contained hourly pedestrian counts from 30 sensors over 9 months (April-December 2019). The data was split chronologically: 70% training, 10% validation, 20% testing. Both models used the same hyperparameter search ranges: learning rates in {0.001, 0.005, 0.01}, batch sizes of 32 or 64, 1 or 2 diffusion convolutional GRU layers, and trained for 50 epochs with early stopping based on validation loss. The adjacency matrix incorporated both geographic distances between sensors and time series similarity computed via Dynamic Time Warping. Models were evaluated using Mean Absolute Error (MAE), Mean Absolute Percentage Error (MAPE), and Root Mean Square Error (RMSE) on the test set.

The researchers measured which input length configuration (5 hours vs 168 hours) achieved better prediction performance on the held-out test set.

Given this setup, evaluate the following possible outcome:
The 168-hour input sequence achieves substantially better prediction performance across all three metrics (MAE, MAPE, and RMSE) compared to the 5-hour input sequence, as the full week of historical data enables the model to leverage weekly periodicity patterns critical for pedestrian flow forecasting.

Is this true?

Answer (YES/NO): YES